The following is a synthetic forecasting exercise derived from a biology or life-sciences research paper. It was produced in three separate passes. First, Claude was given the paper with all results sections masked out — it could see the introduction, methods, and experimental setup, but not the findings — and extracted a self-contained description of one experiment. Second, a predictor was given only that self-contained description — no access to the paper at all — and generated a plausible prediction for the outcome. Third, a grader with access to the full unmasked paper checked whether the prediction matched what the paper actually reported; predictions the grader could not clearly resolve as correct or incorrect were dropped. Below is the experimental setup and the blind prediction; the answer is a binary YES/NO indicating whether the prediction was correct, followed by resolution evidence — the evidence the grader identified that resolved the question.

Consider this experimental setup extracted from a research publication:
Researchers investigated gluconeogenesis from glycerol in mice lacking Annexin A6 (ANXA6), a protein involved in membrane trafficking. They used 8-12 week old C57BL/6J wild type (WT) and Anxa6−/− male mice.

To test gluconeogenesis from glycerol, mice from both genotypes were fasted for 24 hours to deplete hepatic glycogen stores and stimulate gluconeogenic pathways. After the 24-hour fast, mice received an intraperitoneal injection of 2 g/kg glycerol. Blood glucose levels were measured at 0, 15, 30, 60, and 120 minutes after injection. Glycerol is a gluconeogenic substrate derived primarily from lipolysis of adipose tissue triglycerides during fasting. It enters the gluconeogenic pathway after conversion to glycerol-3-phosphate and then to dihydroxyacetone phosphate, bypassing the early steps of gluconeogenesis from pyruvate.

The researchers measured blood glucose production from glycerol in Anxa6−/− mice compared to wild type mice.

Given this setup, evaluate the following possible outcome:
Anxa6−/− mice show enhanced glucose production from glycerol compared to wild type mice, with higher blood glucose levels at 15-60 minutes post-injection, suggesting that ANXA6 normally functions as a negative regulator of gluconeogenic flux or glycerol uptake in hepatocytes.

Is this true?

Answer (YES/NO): NO